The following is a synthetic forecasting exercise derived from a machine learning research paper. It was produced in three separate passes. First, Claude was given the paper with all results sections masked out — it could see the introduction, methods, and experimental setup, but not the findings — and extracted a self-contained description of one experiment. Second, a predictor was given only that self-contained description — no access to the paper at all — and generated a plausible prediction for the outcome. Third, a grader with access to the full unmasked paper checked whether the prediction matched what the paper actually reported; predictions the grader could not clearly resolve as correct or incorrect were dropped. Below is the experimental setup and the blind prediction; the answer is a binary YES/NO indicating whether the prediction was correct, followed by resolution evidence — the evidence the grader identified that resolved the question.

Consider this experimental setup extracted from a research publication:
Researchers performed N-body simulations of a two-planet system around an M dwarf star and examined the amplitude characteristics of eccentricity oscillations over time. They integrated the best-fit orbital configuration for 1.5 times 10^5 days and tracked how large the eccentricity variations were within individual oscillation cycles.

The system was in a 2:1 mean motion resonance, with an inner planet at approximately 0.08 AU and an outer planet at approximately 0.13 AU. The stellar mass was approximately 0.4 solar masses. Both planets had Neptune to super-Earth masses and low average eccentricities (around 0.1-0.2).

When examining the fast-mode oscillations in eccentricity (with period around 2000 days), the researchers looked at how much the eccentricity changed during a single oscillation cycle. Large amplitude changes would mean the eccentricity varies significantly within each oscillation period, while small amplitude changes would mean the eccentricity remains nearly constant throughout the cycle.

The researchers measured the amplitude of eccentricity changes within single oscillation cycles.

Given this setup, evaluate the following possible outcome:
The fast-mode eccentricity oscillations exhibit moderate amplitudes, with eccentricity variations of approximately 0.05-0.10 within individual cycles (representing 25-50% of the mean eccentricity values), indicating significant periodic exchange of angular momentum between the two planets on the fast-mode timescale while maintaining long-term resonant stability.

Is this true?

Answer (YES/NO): NO